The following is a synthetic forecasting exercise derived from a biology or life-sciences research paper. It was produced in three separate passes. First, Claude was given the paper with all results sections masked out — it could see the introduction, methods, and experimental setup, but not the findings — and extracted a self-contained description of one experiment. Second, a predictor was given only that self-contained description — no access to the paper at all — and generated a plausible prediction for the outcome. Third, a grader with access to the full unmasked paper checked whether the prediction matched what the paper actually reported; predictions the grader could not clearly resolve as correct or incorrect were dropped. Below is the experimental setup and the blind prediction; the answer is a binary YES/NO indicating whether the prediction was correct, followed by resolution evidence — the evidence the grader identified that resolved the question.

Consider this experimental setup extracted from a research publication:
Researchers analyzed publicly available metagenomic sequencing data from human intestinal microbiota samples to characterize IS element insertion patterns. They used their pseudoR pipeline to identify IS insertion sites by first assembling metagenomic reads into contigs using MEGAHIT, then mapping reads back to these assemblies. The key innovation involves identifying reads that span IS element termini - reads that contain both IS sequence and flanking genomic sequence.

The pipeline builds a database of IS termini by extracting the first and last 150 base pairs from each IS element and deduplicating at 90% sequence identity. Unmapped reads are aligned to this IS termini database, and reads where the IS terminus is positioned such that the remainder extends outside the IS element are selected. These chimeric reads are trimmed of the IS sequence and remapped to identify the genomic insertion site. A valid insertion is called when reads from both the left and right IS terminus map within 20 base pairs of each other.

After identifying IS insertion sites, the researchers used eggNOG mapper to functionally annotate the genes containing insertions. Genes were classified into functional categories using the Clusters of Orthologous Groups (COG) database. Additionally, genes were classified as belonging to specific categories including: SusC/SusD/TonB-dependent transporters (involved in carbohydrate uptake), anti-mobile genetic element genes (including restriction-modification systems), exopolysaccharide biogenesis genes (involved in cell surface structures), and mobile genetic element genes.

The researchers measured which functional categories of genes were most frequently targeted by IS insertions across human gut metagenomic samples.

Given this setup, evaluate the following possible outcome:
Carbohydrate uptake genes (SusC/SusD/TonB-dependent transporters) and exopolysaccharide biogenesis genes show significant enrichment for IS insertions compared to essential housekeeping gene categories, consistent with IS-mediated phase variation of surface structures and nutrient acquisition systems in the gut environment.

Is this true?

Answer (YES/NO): NO